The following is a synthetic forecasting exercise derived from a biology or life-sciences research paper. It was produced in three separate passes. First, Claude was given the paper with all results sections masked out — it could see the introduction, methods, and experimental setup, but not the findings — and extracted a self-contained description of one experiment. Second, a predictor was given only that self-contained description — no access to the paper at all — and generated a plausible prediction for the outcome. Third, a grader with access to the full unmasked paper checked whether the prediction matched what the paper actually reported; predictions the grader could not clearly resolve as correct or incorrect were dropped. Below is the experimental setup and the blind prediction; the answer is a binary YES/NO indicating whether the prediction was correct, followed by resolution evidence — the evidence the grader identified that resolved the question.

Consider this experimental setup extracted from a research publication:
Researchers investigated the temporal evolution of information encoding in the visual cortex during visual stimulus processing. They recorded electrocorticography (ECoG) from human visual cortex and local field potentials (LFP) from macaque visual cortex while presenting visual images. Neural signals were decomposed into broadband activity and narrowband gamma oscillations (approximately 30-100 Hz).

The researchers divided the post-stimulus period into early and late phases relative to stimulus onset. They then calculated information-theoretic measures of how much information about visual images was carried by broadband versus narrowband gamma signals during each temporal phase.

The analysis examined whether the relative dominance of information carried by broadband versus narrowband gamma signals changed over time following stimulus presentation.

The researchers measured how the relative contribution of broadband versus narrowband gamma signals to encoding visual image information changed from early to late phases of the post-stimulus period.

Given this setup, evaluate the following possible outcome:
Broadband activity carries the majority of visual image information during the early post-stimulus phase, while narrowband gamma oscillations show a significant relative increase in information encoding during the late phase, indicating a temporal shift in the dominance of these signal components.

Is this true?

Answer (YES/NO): YES